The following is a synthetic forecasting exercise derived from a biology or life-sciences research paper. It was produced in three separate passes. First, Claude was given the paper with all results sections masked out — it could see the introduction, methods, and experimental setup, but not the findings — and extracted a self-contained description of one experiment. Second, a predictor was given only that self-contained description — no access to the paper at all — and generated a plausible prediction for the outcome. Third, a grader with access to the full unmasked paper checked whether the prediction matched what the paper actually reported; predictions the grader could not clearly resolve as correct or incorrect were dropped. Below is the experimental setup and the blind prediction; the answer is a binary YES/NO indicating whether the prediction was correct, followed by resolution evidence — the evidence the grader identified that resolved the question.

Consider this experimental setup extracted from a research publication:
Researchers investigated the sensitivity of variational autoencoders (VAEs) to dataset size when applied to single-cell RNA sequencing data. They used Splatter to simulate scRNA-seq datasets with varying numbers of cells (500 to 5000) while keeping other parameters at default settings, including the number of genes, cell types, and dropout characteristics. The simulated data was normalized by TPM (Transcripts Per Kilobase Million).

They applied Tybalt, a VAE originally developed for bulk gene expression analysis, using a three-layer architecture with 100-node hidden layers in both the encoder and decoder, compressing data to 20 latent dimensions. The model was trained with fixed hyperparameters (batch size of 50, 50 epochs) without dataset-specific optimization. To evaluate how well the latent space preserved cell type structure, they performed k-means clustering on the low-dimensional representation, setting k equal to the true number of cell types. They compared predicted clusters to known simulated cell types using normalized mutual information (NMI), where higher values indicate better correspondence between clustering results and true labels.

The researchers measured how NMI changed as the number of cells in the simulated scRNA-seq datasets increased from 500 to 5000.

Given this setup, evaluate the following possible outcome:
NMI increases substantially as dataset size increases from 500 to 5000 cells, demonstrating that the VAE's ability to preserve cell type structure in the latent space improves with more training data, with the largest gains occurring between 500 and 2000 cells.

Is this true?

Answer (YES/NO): NO